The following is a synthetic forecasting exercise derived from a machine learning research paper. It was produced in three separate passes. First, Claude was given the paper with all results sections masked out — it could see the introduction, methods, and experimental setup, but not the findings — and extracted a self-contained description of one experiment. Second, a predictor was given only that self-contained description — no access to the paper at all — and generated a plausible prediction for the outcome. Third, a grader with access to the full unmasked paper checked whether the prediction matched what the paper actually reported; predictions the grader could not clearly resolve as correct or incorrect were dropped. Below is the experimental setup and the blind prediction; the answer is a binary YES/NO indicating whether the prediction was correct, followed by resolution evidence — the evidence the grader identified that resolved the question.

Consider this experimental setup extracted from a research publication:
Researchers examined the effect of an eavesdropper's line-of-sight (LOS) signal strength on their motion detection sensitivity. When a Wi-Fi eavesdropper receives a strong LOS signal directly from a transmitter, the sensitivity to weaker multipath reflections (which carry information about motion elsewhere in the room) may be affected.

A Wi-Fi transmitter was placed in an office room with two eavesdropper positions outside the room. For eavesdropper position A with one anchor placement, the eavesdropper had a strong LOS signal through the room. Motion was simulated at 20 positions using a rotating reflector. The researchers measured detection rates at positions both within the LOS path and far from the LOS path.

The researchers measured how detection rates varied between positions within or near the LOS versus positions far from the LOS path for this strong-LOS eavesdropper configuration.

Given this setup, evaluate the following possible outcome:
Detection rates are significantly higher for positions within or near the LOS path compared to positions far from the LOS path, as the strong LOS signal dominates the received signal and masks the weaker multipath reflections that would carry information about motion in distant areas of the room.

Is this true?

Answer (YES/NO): YES